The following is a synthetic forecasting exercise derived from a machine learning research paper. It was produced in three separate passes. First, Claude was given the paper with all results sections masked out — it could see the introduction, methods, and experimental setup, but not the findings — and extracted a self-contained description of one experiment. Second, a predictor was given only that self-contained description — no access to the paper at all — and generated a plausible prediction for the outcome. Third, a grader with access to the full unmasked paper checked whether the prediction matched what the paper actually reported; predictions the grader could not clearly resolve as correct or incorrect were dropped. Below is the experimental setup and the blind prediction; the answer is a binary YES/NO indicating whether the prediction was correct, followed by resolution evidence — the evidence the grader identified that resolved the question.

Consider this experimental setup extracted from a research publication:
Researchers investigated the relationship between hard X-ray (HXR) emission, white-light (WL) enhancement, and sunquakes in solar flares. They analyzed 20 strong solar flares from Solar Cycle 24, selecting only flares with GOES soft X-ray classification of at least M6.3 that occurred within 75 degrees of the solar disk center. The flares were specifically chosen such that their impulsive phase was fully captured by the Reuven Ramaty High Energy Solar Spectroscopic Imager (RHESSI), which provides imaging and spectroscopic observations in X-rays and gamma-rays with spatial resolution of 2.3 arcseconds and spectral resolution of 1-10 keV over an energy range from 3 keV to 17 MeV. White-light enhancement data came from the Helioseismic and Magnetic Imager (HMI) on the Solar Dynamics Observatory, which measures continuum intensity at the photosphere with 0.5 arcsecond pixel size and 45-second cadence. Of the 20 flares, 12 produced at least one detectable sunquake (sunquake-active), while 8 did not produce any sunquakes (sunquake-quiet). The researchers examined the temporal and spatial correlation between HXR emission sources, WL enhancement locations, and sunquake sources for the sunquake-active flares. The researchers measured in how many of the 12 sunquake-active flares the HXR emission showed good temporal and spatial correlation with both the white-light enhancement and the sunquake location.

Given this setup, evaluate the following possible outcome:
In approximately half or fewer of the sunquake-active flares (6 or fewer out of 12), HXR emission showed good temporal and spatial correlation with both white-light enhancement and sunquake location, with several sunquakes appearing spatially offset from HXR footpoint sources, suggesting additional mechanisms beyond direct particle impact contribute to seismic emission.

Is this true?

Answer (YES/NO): NO